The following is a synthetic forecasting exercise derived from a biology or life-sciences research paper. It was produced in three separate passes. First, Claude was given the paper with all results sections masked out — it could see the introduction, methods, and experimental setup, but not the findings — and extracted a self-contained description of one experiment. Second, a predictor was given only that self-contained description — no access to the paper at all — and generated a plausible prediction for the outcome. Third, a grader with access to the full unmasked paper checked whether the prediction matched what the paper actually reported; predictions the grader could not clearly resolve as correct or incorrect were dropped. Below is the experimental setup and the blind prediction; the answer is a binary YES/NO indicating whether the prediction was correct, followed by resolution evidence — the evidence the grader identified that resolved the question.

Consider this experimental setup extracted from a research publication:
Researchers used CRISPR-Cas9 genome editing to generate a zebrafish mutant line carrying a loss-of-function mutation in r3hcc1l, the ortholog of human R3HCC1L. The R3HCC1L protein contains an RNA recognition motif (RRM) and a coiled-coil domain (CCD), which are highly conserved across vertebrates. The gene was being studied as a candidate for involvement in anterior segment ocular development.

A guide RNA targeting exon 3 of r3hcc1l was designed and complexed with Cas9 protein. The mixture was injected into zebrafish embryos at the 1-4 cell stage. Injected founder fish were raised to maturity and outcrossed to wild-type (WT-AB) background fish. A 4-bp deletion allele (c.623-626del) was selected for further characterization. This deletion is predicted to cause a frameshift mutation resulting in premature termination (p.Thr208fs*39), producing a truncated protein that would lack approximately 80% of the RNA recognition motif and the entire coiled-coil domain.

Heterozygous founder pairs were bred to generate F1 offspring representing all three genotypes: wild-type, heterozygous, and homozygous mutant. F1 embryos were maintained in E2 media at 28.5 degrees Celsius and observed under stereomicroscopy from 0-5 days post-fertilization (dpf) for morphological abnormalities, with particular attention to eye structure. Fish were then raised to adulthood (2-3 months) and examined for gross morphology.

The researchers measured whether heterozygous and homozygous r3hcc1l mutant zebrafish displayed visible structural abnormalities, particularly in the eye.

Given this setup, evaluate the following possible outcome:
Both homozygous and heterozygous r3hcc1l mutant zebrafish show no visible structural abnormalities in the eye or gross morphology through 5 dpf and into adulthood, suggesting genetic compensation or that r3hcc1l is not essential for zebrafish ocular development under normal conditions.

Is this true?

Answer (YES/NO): YES